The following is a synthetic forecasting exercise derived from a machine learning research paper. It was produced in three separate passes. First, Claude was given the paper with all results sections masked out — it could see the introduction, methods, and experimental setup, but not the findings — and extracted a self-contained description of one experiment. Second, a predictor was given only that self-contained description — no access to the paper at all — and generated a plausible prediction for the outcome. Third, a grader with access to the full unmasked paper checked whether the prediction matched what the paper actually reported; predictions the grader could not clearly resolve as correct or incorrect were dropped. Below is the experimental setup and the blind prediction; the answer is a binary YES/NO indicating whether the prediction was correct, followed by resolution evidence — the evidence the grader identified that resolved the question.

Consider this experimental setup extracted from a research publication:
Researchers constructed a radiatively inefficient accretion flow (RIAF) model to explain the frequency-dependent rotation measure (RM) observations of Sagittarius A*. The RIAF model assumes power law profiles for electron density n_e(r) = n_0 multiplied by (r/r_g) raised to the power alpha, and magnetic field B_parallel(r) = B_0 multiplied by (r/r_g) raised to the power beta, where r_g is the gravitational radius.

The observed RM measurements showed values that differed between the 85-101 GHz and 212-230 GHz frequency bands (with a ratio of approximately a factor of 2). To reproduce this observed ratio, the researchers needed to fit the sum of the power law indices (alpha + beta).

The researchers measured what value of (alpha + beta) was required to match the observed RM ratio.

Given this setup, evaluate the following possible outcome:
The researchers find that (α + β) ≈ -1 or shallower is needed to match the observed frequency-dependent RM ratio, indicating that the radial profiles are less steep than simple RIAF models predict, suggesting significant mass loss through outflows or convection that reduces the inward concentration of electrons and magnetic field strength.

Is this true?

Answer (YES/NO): NO